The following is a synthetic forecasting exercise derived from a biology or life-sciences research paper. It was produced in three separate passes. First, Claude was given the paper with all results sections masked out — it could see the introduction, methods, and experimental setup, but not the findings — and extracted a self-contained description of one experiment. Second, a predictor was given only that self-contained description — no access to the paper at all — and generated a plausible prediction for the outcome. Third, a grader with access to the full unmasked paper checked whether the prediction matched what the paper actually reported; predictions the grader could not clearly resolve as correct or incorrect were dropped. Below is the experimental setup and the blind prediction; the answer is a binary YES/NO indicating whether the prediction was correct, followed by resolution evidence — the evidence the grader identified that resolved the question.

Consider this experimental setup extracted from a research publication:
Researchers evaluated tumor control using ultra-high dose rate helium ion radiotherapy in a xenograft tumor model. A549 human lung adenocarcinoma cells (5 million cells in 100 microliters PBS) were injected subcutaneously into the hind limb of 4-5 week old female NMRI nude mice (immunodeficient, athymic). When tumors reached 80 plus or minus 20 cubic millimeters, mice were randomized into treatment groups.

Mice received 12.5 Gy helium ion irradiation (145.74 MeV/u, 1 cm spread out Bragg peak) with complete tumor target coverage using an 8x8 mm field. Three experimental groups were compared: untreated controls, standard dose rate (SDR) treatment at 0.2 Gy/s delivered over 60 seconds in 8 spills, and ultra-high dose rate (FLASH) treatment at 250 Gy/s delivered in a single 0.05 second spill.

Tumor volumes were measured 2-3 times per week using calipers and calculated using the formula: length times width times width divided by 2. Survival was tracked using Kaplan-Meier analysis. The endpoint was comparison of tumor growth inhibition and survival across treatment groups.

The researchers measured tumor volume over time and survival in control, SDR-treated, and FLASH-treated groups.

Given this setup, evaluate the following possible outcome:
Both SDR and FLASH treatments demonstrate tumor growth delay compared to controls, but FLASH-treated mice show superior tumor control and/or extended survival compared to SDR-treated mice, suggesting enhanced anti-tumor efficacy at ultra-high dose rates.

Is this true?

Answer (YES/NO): NO